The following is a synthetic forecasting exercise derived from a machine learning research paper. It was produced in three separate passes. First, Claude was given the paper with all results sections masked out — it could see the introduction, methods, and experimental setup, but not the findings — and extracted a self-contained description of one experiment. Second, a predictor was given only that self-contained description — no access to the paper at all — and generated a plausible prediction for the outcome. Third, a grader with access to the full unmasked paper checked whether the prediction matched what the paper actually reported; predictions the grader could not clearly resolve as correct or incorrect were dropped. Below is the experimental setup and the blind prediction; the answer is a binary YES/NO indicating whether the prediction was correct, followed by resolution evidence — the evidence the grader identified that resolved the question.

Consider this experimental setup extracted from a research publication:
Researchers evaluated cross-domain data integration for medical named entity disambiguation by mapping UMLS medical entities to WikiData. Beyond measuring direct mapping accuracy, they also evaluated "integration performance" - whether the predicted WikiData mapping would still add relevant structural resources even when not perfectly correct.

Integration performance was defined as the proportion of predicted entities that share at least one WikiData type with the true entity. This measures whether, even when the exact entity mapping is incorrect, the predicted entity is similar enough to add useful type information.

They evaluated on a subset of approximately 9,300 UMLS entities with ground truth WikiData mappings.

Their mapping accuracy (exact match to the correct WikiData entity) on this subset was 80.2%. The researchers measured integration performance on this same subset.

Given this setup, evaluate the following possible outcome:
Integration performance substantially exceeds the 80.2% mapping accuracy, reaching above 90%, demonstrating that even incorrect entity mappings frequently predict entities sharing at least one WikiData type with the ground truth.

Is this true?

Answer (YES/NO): NO